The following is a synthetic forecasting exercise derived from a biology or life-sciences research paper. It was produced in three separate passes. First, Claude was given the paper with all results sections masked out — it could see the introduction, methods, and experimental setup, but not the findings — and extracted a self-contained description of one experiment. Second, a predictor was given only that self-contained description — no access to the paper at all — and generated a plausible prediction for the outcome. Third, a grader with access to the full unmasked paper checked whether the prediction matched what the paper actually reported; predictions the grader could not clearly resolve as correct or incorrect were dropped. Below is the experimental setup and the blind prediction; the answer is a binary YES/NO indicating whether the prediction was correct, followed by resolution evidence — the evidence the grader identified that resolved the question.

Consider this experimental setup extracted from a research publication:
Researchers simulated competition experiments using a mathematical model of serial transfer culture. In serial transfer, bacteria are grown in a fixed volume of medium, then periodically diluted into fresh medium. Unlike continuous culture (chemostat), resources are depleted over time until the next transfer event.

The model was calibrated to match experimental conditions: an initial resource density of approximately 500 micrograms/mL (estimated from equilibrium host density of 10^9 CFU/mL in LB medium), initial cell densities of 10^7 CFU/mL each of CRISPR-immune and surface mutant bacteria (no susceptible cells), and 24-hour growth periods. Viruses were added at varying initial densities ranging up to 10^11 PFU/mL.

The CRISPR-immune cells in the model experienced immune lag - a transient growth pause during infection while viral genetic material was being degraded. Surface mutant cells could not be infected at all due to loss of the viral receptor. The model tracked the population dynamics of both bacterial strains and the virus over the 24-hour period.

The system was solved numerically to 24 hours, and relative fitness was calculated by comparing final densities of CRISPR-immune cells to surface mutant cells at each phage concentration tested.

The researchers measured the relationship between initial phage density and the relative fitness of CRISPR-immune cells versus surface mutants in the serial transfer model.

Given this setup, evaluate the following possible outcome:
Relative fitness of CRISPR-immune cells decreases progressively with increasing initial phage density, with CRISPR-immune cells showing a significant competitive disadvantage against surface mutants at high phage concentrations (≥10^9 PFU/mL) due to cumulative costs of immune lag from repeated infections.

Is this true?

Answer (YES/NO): NO